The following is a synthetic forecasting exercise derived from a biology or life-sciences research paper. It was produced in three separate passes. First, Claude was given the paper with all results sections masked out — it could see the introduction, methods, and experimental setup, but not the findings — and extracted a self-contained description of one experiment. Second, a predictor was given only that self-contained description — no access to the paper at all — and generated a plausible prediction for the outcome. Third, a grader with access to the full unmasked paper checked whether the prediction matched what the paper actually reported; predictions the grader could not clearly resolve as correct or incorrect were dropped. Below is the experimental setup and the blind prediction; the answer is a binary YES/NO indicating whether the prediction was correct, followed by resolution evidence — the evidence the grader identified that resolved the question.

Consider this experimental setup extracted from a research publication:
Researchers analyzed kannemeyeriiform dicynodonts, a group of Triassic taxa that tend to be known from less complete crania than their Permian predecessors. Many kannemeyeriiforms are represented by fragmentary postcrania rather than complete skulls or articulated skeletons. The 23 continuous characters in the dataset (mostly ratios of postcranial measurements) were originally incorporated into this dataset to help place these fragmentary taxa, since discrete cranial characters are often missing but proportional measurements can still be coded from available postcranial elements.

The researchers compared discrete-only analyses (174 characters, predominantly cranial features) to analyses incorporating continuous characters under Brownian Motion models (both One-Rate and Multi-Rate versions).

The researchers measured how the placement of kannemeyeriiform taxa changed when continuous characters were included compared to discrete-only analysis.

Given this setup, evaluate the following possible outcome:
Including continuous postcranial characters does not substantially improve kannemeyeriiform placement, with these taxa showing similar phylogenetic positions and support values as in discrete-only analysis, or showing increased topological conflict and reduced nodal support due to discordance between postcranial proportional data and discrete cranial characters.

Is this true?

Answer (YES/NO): NO